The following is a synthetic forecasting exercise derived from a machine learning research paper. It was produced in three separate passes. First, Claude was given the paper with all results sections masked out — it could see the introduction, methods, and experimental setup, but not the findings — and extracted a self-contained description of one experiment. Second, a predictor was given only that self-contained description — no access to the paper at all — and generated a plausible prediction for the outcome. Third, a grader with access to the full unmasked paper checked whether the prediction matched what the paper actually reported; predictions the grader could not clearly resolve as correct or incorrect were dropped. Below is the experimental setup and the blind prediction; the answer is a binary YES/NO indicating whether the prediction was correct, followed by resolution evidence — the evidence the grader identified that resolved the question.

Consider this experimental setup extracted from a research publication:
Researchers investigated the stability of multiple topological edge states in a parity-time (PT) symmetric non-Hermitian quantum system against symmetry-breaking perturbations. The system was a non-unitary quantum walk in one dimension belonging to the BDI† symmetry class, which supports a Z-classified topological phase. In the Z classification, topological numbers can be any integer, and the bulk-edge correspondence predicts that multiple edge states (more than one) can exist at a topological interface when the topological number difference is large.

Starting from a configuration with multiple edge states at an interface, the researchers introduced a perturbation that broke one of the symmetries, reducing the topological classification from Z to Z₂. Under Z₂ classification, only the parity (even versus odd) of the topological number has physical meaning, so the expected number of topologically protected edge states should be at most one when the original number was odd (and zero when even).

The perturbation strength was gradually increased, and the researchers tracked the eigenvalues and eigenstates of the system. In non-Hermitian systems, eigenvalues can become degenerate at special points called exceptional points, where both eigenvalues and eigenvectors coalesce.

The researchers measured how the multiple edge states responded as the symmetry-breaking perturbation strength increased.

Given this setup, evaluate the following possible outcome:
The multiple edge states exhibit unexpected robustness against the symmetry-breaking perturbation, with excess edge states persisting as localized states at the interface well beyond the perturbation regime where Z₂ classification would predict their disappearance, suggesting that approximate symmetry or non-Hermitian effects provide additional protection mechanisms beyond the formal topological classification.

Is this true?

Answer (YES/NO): YES